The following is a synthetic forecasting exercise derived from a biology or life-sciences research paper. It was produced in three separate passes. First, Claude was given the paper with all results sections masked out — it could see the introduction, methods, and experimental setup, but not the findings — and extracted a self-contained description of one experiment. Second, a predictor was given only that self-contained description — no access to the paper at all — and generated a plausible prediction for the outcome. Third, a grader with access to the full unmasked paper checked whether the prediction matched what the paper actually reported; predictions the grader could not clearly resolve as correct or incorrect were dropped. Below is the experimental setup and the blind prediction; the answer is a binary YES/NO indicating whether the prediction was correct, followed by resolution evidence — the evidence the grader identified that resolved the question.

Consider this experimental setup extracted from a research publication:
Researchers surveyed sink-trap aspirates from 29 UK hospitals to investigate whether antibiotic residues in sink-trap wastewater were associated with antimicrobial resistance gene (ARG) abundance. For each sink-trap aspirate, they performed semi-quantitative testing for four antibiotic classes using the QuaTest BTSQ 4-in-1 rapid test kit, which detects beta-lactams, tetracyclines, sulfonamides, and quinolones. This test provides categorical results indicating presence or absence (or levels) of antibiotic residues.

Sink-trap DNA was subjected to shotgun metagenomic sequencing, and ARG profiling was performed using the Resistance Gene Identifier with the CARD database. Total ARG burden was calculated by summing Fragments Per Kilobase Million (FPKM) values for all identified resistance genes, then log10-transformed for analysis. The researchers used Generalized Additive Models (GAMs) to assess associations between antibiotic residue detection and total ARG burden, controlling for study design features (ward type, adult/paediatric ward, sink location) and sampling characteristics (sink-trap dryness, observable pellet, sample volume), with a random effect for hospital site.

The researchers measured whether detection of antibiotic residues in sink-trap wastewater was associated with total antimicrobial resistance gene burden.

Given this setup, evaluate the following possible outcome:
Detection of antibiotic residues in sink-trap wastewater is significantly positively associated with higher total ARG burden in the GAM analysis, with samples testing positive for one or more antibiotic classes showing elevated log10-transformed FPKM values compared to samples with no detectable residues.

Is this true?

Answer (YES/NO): YES